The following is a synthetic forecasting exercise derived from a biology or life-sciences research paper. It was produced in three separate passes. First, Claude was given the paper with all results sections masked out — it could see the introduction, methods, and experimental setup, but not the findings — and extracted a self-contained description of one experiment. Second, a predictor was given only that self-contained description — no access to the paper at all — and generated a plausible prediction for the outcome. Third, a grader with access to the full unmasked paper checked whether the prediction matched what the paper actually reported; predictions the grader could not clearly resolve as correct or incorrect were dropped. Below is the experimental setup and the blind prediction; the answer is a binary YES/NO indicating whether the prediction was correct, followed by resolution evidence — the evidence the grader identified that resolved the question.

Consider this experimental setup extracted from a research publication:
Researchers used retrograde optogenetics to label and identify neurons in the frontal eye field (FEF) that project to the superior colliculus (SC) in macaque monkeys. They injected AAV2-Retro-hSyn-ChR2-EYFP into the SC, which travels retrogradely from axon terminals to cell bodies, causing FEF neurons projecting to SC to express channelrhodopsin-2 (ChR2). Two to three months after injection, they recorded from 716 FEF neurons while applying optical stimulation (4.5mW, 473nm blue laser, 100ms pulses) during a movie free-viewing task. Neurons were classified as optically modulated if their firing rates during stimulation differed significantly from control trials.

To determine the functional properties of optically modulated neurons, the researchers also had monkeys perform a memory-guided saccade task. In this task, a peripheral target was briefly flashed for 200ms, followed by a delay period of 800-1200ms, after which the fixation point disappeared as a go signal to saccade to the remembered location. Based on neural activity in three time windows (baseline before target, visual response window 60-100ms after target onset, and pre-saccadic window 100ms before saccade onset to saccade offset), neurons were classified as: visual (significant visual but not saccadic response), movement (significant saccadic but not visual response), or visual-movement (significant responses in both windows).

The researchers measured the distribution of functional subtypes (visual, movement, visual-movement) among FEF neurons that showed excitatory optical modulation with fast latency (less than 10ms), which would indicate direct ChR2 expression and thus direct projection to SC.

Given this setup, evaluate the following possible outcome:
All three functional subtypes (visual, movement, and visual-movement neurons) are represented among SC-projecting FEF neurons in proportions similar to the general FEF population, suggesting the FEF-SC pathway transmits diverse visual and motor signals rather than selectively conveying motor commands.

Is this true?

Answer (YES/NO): YES